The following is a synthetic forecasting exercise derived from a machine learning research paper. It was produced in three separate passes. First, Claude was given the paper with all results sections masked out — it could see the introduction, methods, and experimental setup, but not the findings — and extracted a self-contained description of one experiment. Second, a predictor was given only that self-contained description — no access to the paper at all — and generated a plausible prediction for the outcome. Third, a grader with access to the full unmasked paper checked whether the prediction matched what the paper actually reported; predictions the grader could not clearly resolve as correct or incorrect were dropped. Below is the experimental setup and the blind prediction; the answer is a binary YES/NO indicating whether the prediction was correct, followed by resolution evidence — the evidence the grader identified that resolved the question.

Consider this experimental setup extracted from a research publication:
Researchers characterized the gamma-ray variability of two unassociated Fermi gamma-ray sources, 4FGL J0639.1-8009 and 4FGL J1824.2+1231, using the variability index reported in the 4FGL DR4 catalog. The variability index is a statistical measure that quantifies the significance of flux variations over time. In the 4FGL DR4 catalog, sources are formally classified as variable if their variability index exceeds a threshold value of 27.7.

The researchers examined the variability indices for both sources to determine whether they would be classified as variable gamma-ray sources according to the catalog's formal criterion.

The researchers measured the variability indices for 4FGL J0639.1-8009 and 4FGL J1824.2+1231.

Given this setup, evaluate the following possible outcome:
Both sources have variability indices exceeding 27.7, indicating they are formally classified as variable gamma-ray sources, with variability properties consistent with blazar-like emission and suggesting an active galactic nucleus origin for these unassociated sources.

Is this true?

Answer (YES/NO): NO